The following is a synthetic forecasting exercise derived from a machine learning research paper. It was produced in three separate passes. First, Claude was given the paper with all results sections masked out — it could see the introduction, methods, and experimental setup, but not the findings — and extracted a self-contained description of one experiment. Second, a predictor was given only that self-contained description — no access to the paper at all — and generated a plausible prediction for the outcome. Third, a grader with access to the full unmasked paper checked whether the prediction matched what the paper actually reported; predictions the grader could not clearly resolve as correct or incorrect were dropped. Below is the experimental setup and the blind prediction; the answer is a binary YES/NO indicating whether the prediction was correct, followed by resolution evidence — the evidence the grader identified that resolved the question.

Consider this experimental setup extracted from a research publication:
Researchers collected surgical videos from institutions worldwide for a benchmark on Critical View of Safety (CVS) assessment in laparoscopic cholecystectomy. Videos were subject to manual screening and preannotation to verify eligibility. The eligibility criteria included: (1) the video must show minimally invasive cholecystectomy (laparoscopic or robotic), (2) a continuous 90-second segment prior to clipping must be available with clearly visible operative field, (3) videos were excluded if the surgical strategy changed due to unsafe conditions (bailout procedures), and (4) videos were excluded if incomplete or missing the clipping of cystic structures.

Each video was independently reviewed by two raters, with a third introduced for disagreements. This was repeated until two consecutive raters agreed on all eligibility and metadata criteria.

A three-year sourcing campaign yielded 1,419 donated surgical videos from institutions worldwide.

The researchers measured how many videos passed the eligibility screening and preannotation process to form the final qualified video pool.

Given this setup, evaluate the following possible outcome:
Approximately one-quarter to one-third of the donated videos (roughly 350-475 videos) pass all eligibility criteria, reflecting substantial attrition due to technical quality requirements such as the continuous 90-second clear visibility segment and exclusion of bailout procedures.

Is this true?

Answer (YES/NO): NO